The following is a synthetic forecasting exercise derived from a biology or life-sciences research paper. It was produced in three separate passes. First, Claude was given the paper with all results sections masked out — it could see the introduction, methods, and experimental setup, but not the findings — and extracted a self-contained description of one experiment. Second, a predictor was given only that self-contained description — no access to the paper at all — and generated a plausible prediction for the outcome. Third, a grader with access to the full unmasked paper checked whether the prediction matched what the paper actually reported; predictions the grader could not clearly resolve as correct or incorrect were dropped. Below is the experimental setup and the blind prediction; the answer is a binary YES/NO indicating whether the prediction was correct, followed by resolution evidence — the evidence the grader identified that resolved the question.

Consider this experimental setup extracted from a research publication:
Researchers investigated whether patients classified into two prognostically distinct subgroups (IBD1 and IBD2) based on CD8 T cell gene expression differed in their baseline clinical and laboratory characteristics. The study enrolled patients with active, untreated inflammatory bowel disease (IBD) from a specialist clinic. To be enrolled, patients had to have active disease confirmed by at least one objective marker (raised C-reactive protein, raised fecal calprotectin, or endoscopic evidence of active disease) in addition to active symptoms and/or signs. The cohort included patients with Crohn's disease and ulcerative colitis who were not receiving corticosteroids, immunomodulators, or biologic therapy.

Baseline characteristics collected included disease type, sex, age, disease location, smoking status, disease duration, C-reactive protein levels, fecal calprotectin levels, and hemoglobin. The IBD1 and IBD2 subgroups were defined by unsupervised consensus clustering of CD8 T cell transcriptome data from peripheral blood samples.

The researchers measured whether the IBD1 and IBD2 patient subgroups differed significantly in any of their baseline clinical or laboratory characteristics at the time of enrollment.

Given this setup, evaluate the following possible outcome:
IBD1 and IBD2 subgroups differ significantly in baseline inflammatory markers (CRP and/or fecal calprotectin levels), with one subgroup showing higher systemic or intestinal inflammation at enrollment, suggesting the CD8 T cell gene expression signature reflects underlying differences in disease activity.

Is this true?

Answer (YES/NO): NO